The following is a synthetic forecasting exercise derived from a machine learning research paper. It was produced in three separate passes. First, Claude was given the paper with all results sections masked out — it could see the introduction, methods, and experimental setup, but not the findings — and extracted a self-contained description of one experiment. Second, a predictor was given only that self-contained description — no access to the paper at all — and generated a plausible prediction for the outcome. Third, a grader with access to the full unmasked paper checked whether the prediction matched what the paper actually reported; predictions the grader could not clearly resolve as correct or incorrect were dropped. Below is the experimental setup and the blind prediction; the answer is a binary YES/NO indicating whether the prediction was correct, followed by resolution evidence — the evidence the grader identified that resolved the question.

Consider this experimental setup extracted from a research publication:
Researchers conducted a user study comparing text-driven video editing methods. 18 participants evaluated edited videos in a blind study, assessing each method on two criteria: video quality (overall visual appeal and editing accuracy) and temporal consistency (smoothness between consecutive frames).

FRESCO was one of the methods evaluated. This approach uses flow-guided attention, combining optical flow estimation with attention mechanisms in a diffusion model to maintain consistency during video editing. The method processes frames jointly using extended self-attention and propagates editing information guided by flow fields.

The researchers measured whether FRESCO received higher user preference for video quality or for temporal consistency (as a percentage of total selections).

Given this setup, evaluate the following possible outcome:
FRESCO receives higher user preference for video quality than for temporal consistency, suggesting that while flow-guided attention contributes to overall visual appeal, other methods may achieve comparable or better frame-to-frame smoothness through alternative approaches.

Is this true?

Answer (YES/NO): NO